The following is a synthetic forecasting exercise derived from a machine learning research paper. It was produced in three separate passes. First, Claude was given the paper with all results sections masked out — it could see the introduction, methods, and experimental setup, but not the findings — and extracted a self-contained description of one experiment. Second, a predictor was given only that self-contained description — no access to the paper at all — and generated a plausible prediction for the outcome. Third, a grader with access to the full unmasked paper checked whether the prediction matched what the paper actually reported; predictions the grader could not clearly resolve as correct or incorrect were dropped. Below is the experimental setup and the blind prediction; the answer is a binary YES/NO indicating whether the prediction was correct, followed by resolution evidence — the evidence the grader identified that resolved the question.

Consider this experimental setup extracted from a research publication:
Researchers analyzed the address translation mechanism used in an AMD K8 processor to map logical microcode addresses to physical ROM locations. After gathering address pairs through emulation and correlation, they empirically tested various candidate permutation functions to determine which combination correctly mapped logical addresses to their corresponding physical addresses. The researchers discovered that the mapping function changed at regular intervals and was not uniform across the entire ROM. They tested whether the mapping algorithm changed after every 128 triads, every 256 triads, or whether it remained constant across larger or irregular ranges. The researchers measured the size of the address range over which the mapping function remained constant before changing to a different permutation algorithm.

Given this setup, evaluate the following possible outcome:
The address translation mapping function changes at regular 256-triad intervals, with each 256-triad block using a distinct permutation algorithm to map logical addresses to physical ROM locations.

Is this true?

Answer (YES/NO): YES